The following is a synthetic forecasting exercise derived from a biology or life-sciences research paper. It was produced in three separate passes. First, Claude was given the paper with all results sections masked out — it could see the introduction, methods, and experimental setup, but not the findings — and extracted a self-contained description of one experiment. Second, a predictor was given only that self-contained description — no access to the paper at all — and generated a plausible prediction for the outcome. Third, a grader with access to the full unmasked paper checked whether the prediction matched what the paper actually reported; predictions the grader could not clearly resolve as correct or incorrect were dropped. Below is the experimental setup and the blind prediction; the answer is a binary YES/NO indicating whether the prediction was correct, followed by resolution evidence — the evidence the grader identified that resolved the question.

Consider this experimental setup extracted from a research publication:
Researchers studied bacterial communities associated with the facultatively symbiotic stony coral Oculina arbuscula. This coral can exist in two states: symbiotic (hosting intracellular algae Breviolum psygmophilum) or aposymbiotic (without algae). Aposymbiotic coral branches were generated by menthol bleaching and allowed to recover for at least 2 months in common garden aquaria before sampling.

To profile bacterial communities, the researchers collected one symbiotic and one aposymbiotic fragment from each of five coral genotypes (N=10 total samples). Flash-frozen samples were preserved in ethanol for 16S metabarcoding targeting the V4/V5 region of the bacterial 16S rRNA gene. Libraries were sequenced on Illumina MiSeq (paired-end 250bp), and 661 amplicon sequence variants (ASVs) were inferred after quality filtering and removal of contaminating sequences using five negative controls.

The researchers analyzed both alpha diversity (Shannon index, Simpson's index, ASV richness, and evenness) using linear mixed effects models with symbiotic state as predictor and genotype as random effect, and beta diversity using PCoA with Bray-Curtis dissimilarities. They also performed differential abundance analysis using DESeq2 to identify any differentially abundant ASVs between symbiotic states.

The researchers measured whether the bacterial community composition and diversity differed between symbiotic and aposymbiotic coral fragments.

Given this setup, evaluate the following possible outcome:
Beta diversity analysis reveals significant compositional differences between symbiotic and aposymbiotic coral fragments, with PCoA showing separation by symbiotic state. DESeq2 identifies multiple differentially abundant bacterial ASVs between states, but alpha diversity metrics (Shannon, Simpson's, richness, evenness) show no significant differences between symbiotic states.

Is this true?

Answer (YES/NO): NO